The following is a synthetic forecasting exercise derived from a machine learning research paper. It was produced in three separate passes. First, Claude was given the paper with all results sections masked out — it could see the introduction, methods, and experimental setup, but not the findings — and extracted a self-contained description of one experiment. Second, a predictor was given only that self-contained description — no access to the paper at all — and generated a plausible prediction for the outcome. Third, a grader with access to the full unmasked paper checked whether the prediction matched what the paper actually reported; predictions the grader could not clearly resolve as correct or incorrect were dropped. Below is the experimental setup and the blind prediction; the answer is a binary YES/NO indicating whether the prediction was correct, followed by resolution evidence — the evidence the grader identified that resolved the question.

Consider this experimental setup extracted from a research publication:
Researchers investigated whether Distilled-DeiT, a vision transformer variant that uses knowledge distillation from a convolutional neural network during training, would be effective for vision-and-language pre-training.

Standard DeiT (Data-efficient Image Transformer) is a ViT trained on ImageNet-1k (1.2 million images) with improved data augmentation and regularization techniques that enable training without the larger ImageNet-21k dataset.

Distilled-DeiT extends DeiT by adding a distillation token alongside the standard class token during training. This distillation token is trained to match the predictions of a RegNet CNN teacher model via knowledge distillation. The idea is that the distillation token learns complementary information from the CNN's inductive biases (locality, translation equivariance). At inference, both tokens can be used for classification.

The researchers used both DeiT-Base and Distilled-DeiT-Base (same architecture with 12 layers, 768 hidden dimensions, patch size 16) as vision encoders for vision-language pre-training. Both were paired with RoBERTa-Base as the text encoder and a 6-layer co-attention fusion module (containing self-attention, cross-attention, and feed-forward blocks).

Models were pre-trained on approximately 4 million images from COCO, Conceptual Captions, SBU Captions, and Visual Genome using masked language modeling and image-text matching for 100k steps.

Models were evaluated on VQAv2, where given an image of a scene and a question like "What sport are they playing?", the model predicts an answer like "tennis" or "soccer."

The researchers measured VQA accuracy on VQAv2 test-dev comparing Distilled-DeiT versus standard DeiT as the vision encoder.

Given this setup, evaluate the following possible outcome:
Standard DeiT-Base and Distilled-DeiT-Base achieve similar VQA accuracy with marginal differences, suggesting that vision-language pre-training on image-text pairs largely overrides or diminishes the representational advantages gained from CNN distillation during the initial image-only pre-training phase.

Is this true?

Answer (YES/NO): YES